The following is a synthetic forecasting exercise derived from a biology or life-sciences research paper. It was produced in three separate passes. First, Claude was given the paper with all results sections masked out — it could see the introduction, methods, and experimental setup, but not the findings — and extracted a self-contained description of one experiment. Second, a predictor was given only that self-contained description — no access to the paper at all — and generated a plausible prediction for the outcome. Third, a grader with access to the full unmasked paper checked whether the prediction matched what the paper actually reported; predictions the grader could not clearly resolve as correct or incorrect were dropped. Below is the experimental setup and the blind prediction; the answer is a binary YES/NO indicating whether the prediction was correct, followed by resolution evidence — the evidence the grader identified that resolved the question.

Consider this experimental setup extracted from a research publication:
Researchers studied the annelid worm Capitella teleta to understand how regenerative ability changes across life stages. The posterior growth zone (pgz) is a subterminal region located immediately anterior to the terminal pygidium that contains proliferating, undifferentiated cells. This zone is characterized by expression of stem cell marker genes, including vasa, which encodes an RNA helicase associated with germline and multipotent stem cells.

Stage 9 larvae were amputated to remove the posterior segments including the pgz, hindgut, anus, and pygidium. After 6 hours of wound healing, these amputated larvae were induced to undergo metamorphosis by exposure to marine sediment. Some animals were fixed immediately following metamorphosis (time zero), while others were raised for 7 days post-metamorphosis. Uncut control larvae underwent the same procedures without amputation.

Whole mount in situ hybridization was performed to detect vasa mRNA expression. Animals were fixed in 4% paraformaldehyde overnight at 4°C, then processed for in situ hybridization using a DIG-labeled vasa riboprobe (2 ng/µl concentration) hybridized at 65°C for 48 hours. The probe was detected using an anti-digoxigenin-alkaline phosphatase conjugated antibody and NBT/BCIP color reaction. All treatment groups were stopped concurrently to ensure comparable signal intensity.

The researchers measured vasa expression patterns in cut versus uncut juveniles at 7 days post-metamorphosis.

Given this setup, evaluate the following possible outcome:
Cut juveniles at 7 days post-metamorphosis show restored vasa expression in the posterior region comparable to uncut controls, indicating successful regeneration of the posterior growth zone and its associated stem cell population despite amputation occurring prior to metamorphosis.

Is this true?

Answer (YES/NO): YES